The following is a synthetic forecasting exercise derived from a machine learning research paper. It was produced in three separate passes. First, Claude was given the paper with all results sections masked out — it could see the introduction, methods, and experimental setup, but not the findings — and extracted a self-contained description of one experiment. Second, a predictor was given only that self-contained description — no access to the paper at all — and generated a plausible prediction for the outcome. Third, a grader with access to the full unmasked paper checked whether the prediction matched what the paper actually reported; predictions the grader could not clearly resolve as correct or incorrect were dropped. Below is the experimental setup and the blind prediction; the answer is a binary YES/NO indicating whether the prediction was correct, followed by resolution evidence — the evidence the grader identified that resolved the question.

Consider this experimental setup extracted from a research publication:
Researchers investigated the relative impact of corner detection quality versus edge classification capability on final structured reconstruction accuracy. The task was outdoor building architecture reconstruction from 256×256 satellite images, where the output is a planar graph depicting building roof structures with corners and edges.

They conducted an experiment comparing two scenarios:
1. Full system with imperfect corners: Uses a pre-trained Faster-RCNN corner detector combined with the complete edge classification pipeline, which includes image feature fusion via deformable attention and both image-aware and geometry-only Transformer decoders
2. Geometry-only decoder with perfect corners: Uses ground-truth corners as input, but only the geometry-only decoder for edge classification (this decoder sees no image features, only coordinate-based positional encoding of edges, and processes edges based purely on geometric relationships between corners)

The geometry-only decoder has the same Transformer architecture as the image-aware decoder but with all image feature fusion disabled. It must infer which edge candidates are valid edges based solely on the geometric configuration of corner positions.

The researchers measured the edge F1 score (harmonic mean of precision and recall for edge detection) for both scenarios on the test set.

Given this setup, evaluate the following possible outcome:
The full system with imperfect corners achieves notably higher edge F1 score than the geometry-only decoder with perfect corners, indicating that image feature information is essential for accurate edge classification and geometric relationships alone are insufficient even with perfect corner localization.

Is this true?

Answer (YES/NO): NO